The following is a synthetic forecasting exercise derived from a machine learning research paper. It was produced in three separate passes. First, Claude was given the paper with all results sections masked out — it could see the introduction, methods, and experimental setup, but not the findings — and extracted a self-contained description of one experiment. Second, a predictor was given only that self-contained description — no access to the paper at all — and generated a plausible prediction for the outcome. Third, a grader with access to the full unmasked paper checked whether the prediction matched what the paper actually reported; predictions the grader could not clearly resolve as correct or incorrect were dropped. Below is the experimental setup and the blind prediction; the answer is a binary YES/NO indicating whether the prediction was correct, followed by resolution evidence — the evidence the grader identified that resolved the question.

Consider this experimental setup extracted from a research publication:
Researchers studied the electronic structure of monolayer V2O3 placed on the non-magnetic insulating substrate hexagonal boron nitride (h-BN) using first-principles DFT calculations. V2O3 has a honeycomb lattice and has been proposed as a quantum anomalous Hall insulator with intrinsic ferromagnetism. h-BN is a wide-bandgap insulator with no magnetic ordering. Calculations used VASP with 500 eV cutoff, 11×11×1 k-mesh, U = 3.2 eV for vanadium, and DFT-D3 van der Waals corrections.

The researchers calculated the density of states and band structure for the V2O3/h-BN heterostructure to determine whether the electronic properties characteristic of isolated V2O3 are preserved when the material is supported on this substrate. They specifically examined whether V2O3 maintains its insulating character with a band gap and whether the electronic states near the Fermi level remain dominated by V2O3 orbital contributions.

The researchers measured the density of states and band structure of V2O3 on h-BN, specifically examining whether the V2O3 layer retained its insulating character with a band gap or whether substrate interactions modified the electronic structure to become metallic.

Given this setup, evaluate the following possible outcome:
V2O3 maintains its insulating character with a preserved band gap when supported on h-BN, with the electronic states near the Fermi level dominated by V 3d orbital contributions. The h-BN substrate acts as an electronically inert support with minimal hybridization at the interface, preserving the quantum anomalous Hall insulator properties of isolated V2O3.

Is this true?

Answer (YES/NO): YES